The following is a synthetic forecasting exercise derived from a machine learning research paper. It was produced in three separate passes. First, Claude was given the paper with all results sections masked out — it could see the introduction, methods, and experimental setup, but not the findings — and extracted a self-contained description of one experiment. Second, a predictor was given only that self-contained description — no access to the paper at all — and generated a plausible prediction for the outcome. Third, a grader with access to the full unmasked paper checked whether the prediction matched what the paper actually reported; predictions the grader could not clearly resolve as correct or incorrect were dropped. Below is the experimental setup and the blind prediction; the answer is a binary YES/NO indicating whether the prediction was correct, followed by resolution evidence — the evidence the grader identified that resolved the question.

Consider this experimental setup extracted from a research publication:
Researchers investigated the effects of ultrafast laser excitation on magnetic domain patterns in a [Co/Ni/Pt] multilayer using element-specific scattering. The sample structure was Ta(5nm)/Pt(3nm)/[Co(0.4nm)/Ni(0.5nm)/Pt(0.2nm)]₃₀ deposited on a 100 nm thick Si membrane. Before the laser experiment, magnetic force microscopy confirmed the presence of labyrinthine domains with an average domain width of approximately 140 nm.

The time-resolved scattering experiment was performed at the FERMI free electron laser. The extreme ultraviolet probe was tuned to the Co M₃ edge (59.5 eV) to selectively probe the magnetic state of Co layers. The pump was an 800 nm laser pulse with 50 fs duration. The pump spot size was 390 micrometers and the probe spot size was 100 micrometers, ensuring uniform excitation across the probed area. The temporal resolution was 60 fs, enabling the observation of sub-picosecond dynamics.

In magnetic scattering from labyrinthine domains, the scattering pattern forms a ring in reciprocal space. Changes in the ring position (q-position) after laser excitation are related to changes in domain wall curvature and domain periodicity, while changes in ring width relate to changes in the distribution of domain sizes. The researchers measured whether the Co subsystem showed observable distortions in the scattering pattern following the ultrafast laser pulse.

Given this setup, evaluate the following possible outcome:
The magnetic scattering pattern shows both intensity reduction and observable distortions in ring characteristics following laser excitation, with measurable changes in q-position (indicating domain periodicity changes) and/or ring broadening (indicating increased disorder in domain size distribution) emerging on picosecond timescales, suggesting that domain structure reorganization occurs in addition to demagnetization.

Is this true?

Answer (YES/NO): NO